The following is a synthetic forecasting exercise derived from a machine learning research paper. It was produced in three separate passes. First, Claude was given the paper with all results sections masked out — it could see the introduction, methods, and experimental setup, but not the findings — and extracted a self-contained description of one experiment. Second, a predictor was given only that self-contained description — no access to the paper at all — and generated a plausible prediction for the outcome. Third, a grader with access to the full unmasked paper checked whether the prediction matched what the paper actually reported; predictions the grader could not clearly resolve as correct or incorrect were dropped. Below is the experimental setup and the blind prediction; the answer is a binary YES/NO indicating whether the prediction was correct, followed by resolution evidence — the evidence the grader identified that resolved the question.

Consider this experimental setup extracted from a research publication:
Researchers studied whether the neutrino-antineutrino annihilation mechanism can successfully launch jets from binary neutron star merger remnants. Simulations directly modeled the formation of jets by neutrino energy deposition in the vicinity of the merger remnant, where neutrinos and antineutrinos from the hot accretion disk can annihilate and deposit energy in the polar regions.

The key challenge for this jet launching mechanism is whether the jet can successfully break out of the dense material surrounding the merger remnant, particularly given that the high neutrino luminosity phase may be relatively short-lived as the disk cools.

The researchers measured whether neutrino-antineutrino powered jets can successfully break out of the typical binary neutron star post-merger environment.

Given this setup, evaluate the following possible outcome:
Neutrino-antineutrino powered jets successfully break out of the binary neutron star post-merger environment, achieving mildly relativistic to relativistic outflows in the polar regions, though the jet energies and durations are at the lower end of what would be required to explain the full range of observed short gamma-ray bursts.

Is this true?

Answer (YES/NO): NO